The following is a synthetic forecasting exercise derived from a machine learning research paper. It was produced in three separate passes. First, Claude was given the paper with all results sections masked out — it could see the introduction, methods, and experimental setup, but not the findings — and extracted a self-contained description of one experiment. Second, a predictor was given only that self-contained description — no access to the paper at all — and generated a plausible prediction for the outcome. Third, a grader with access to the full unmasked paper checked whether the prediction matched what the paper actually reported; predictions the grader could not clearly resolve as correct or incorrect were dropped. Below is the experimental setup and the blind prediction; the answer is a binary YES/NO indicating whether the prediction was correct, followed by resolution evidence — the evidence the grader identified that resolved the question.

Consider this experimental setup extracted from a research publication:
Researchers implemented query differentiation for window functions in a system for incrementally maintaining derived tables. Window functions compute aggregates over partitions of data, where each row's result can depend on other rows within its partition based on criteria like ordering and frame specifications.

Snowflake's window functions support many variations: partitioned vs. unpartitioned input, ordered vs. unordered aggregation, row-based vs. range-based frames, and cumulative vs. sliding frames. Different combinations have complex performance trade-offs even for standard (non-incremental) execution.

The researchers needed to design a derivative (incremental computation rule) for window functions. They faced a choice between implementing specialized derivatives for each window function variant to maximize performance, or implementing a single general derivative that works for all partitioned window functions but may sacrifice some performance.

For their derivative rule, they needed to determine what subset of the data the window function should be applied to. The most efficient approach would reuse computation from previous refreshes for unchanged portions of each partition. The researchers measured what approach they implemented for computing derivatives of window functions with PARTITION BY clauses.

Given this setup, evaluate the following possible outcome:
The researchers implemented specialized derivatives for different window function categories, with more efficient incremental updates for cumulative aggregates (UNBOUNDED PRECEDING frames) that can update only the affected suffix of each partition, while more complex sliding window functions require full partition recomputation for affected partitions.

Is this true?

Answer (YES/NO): NO